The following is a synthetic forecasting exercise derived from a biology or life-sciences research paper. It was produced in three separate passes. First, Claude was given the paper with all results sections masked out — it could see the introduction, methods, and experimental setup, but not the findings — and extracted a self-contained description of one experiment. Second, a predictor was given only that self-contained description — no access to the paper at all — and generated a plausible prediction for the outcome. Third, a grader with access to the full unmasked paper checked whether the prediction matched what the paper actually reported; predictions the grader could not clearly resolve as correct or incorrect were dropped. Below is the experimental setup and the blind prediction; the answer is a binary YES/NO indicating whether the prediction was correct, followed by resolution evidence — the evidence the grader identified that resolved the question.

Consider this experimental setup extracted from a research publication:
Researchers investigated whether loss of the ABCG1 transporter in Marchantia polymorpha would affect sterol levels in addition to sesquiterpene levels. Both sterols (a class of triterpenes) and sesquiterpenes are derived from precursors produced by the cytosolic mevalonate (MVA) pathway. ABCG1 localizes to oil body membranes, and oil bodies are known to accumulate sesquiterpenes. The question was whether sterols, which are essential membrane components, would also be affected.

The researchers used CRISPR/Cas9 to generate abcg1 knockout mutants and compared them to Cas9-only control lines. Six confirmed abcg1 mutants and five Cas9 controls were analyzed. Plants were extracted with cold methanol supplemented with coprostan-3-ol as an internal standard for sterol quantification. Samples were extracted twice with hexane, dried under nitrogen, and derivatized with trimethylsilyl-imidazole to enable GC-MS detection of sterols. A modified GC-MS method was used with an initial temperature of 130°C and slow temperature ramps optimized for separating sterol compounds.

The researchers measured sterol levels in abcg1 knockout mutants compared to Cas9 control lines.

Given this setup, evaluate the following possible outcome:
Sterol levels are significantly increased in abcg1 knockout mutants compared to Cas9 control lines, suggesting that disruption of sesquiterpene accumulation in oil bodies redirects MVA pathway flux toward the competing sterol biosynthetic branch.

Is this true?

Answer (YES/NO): NO